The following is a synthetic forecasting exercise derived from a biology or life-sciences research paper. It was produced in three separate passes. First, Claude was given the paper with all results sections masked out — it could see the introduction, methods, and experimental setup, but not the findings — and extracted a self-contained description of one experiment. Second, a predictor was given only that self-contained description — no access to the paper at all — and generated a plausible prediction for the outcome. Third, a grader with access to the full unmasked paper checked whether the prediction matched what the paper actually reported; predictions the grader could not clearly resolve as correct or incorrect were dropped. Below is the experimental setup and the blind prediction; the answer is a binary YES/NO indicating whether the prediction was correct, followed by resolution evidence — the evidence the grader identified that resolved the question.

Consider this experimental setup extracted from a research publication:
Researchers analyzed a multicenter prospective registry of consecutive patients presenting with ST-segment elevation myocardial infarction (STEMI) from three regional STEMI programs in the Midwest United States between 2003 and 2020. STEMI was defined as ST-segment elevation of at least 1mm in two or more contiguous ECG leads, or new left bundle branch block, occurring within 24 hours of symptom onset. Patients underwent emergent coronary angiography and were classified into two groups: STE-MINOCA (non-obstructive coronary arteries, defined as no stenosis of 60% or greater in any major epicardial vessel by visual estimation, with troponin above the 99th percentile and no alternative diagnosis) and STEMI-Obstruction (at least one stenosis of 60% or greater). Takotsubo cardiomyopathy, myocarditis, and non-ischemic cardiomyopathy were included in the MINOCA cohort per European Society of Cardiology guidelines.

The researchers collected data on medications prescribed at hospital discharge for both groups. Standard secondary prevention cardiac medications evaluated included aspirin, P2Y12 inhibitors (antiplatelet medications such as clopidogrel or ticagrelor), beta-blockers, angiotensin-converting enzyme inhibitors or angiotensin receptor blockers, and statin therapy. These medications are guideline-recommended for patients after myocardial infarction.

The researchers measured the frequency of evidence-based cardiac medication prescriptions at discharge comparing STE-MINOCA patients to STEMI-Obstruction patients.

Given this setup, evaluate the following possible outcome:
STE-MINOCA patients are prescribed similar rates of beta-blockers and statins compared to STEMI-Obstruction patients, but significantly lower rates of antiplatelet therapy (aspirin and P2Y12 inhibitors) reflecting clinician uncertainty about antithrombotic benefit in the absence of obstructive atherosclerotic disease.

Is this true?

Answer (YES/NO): NO